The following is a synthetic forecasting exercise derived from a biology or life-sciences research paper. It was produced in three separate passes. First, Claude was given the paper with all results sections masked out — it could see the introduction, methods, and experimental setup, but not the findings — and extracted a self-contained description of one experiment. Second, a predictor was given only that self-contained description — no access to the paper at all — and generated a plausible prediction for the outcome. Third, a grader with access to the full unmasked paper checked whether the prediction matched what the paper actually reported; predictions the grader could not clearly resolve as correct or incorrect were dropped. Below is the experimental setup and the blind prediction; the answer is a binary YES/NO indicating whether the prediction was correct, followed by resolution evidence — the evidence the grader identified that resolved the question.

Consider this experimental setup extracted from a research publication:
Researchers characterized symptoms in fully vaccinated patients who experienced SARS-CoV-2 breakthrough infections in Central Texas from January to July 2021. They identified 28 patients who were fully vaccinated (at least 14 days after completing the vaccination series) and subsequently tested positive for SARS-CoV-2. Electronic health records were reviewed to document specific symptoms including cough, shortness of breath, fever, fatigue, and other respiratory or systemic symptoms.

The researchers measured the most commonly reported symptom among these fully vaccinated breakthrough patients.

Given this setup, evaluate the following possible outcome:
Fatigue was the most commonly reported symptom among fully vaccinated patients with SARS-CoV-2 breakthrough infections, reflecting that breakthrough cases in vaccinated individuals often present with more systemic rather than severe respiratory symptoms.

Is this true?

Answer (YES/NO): NO